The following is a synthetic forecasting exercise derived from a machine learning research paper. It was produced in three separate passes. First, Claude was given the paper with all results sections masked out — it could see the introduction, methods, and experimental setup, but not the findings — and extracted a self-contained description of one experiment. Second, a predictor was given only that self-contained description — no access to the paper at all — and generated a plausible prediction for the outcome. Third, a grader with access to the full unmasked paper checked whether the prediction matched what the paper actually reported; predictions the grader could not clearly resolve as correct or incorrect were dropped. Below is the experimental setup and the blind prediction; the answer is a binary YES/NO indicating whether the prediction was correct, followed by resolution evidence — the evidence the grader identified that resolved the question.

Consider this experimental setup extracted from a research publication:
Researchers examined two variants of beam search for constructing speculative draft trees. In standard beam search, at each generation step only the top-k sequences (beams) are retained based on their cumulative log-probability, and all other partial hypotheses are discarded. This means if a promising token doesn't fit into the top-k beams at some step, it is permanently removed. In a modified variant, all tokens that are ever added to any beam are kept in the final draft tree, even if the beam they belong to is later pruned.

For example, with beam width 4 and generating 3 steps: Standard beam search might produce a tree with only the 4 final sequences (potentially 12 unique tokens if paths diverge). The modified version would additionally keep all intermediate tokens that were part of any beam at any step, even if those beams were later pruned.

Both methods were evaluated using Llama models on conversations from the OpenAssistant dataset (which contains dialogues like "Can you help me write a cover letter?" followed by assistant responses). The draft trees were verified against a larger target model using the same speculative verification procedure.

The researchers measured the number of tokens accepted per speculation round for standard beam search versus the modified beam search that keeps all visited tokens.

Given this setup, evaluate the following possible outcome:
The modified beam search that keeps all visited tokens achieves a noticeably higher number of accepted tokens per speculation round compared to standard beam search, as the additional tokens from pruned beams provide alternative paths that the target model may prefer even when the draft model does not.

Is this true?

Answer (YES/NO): YES